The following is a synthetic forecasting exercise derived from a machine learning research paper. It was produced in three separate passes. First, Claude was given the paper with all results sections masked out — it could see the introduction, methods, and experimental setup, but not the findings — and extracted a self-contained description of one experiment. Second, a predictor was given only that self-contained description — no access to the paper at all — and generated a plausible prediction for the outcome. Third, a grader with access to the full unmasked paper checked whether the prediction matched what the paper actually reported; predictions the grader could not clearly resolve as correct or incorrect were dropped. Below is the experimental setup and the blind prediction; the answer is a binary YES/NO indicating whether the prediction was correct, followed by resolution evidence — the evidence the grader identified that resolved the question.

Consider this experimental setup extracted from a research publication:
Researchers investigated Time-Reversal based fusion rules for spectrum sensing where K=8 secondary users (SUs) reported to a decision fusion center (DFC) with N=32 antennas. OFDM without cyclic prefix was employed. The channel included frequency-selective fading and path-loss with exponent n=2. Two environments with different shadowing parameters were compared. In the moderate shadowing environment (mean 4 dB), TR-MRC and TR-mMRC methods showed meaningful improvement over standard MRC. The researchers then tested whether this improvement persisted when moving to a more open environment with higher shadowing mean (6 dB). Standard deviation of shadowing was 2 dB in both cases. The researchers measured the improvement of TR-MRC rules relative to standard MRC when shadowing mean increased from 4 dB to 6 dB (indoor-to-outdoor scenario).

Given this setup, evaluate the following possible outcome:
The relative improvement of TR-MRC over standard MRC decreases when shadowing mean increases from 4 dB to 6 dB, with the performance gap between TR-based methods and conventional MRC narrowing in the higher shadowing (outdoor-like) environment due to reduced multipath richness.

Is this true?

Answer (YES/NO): NO